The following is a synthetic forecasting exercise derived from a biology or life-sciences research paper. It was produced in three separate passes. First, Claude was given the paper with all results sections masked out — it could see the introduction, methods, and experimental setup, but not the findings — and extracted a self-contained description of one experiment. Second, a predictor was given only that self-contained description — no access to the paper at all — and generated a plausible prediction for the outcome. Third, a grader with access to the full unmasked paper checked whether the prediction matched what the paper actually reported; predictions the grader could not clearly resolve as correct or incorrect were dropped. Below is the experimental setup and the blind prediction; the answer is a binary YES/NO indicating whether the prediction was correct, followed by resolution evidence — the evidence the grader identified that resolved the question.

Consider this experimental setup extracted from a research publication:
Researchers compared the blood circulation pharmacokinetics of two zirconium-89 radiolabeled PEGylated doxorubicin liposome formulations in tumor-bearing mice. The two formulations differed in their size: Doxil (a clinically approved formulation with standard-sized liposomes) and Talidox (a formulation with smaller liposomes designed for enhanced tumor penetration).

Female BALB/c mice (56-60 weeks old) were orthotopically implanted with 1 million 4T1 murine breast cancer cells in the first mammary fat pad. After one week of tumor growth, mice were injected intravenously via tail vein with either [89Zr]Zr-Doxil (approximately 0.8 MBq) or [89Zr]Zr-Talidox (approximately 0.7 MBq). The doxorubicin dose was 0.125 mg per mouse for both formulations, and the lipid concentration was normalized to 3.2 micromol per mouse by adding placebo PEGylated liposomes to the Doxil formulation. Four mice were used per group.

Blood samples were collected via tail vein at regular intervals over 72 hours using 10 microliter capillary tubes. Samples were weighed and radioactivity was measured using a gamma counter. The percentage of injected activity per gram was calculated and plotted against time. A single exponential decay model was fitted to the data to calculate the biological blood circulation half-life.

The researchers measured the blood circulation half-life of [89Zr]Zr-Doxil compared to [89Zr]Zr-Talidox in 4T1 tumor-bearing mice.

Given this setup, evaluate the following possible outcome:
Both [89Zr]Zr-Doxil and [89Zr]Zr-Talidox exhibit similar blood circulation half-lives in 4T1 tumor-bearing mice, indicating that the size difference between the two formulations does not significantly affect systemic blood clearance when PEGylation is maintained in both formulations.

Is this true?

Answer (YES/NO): NO